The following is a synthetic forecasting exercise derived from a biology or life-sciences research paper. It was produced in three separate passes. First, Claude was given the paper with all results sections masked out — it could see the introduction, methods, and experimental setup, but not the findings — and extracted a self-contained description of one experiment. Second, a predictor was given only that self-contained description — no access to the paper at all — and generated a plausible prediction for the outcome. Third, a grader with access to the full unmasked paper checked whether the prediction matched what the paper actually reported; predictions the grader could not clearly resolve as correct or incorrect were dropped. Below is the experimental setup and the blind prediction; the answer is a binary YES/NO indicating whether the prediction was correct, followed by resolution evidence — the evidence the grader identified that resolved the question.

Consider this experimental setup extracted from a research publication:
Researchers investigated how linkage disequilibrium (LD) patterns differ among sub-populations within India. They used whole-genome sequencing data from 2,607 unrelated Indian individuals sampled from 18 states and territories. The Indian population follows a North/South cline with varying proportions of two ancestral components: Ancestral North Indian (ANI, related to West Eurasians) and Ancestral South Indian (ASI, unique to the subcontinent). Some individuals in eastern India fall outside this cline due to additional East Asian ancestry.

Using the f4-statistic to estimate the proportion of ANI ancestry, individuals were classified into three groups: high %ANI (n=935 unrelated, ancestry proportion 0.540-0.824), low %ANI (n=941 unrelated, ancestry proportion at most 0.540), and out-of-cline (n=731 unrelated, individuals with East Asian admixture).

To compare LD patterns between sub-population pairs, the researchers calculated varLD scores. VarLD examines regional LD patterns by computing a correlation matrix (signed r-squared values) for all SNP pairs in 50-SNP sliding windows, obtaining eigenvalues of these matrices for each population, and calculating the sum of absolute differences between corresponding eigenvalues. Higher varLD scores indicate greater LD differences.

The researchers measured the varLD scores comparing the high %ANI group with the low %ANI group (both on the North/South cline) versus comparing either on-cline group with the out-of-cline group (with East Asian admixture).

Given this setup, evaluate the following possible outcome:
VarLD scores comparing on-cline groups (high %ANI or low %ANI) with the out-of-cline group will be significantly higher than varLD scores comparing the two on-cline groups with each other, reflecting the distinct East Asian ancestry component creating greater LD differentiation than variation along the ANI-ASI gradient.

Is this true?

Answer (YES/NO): NO